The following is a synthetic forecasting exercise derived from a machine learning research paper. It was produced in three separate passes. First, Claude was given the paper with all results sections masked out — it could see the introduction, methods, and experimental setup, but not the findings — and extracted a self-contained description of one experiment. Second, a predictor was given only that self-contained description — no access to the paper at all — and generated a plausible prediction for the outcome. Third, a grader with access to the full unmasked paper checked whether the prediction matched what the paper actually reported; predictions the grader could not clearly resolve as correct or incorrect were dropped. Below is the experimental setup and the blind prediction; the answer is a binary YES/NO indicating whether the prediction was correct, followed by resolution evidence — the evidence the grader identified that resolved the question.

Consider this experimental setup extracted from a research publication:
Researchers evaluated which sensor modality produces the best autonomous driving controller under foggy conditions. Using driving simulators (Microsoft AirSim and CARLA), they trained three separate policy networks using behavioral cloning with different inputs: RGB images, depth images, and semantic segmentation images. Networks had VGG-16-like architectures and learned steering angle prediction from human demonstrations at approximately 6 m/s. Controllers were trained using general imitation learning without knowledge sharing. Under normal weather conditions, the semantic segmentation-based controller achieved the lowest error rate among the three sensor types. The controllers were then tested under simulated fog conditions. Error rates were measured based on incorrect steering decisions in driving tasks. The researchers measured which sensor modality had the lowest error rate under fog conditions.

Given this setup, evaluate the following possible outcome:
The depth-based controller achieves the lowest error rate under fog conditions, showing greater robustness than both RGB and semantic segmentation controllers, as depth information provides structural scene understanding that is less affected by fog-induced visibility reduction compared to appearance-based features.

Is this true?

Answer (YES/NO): YES